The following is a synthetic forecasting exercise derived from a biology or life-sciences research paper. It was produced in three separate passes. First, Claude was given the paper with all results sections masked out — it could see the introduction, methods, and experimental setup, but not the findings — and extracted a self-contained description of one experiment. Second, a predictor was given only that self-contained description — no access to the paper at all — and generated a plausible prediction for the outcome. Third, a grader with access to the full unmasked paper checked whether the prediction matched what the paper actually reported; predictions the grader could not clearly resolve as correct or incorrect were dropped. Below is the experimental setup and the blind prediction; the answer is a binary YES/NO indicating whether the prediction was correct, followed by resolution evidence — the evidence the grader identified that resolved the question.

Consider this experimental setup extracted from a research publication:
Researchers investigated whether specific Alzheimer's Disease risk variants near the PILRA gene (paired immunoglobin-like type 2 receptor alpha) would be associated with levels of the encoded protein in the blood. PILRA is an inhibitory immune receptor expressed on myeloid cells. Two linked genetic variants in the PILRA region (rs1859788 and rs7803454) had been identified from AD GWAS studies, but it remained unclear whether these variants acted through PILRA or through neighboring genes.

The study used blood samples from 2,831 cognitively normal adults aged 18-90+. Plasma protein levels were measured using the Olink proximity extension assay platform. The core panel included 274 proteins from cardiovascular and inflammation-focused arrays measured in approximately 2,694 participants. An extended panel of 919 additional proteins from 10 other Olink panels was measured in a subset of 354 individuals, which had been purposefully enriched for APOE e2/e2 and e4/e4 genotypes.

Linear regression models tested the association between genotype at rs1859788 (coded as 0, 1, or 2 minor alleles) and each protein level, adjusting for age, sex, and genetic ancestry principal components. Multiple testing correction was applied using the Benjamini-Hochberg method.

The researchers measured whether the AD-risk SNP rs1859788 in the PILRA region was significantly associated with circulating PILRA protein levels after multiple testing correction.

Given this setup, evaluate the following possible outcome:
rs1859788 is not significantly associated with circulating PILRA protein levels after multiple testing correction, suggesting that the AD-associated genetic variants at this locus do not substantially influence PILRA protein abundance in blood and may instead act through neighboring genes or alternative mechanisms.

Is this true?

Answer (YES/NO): NO